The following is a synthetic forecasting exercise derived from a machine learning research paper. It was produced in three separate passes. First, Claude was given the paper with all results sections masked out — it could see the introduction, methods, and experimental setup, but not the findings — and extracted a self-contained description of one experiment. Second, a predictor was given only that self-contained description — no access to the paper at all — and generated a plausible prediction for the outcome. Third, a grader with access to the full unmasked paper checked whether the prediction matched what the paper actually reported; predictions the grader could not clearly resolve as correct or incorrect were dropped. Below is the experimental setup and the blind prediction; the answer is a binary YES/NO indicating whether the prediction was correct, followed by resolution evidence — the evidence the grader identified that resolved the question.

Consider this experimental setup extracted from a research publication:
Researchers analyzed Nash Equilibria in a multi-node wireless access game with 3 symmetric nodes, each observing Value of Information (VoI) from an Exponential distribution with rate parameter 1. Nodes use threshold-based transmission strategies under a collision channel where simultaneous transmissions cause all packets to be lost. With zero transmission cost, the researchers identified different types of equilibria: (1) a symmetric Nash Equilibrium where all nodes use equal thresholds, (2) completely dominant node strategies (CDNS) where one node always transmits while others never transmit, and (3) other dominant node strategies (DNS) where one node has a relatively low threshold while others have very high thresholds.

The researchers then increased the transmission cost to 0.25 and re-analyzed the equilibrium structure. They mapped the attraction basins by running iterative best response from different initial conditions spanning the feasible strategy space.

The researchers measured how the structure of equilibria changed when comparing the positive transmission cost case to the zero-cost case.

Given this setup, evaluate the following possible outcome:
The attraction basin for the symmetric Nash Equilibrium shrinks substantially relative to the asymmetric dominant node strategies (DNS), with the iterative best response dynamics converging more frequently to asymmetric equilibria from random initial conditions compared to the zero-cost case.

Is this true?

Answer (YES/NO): NO